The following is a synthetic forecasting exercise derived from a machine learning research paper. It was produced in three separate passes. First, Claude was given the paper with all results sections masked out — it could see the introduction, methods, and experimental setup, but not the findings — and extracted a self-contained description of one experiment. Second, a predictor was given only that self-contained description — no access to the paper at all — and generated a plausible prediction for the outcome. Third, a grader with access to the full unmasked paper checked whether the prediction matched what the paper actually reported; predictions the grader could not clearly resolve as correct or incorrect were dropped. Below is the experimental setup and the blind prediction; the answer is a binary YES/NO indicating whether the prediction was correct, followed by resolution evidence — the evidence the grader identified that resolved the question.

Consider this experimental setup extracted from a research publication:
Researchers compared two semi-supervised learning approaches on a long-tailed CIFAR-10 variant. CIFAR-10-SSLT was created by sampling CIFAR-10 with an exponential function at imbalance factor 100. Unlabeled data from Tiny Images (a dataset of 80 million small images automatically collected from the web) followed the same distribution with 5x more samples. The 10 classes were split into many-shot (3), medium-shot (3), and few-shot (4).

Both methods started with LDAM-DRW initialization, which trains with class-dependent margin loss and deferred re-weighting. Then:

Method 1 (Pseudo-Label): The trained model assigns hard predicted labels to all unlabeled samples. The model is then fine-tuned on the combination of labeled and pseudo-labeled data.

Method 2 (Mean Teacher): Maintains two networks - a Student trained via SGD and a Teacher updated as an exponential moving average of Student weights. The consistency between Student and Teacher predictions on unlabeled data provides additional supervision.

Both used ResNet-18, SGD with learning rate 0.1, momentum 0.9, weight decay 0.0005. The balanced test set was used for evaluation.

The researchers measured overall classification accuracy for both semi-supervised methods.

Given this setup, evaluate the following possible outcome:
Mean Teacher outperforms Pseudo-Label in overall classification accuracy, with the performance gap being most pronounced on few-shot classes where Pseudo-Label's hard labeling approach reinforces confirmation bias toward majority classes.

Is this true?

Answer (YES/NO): NO